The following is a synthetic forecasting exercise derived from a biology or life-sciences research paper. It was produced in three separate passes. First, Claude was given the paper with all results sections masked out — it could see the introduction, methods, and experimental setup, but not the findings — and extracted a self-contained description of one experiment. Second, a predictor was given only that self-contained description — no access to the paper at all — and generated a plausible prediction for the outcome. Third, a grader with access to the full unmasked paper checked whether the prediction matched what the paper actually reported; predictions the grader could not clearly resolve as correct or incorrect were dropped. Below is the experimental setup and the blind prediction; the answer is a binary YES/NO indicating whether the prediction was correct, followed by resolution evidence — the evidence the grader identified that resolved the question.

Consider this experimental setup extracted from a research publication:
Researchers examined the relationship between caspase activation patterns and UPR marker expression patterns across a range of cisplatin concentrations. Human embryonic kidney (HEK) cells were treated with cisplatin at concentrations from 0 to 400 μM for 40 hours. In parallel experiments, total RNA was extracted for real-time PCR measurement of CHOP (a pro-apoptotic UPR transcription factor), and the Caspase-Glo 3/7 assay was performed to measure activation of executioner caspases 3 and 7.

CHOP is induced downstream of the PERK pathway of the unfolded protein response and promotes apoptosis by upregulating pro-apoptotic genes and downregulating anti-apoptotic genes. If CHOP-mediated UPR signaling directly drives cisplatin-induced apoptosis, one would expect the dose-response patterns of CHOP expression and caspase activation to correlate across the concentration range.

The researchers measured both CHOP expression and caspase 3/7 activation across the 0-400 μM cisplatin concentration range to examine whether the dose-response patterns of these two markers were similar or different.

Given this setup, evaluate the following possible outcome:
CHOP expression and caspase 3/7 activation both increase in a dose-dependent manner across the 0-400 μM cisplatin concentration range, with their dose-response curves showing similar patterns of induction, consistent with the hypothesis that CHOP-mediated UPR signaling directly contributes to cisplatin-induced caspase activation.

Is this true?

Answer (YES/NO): NO